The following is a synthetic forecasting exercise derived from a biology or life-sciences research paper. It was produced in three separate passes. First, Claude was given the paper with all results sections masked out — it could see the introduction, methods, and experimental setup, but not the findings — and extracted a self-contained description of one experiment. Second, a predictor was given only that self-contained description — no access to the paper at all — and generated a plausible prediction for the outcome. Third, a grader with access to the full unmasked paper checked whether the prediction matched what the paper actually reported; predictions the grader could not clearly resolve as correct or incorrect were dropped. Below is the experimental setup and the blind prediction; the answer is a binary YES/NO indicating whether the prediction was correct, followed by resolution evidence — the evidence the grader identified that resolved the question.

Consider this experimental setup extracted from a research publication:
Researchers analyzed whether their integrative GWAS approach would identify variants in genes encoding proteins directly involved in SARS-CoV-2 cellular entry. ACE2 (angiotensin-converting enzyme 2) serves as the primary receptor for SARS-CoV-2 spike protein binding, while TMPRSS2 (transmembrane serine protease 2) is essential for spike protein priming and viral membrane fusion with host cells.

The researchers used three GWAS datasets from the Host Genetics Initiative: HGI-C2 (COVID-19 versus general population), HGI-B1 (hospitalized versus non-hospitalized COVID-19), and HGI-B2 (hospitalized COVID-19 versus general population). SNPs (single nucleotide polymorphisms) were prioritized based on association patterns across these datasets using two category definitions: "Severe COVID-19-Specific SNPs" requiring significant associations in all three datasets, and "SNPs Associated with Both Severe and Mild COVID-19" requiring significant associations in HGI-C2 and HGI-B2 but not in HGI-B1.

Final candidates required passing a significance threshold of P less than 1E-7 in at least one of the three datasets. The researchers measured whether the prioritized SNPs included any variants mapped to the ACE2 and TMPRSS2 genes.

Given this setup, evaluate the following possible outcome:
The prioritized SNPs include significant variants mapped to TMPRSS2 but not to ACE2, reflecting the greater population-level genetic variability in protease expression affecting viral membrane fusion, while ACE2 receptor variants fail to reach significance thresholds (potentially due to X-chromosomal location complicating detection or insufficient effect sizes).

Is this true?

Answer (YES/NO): NO